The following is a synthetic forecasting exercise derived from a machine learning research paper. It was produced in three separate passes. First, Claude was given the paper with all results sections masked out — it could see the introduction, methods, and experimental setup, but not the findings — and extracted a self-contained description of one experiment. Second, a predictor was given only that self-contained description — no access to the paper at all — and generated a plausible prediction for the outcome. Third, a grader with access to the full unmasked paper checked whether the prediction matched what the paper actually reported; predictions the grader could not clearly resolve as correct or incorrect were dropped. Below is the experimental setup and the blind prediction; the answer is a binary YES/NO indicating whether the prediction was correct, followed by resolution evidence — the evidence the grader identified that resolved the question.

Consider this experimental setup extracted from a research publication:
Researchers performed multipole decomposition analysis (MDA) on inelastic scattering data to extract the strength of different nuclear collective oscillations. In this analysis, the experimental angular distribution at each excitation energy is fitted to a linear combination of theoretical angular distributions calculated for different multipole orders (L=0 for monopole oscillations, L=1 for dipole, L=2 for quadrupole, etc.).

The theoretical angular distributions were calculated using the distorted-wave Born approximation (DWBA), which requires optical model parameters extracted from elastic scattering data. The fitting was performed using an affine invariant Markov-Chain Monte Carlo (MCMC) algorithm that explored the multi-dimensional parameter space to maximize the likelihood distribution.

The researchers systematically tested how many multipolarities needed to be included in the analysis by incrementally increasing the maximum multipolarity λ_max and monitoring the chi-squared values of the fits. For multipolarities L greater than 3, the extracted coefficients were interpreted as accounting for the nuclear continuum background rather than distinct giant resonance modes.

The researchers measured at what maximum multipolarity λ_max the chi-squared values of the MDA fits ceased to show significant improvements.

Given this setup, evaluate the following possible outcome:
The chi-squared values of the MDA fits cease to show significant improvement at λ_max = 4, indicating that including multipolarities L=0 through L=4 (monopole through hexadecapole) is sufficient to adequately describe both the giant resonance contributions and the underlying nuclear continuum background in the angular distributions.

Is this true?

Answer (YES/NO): NO